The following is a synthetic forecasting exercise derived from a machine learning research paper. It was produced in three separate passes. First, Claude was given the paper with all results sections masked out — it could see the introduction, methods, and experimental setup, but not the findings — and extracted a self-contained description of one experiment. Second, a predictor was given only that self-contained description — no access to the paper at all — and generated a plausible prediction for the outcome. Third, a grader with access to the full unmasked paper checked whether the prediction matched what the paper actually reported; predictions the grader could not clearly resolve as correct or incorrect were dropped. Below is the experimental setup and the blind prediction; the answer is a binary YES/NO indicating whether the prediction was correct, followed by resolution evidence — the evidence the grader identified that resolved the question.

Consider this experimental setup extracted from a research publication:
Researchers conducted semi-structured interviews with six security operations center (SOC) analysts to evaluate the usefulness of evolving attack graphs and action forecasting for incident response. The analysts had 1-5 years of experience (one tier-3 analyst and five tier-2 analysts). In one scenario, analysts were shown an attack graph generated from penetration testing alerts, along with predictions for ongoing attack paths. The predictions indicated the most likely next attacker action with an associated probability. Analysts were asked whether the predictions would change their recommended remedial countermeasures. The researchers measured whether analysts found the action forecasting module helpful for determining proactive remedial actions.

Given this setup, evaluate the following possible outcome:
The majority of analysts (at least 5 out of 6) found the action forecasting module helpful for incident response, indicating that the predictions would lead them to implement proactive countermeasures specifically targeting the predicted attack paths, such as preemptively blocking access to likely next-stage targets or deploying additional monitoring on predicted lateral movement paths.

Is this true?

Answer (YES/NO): NO